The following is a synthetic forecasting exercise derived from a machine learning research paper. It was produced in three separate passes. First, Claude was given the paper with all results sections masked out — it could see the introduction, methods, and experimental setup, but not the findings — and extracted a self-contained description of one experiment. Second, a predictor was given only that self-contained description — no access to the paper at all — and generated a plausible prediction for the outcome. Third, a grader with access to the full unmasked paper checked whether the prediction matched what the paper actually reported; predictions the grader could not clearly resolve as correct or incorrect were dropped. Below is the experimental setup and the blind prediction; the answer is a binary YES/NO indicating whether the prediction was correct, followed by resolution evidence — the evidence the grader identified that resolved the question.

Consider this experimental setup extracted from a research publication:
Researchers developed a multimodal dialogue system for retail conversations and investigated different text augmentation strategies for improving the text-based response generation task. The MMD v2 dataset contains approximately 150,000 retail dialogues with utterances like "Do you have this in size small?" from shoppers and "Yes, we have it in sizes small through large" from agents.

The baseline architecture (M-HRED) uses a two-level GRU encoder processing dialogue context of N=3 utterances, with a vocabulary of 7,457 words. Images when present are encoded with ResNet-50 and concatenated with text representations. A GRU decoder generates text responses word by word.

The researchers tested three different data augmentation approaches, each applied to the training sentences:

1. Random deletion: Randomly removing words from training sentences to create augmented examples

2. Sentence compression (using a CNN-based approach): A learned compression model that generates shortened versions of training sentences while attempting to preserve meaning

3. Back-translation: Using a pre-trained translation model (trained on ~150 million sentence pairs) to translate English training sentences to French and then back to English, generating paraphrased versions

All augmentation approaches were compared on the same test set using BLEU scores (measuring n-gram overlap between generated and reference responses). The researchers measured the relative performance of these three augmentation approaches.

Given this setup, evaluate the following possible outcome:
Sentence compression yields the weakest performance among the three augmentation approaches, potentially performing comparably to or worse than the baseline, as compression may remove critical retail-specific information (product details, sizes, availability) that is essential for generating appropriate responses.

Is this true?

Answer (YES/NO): NO